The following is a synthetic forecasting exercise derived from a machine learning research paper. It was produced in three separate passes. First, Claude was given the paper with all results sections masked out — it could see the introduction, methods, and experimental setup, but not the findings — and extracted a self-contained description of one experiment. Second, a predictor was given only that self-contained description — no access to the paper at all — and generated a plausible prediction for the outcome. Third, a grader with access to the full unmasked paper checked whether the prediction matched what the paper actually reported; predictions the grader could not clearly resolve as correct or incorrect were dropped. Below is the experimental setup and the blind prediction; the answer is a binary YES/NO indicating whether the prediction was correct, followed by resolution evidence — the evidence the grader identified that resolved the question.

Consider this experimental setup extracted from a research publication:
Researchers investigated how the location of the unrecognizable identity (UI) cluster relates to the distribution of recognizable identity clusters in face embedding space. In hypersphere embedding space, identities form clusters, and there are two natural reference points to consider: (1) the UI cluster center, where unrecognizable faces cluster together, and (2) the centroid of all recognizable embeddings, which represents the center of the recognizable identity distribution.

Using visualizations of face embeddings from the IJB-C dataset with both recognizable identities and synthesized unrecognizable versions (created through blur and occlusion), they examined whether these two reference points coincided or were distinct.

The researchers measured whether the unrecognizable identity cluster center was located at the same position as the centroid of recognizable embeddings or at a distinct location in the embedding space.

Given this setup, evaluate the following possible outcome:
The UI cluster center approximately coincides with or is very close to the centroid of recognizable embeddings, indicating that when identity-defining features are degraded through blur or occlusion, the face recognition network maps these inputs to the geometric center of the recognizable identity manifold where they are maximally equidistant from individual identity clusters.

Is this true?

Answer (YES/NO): NO